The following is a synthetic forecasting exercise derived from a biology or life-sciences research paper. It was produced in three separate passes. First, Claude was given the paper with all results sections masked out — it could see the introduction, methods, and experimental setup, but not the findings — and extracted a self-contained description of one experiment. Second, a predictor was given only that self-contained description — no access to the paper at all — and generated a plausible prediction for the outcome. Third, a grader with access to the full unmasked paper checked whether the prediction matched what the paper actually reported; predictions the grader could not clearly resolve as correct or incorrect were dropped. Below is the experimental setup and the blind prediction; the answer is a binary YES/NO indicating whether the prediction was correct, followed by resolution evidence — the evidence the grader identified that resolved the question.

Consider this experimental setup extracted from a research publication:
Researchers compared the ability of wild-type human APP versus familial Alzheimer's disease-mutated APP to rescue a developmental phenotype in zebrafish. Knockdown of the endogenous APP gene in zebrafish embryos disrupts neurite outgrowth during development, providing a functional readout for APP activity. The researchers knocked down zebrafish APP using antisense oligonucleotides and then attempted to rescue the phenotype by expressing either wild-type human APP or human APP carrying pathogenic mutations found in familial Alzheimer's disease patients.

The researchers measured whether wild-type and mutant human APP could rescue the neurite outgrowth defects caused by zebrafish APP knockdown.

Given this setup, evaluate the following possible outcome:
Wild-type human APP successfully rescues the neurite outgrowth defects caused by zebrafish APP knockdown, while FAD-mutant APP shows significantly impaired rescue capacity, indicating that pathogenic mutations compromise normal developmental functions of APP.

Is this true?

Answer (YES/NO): YES